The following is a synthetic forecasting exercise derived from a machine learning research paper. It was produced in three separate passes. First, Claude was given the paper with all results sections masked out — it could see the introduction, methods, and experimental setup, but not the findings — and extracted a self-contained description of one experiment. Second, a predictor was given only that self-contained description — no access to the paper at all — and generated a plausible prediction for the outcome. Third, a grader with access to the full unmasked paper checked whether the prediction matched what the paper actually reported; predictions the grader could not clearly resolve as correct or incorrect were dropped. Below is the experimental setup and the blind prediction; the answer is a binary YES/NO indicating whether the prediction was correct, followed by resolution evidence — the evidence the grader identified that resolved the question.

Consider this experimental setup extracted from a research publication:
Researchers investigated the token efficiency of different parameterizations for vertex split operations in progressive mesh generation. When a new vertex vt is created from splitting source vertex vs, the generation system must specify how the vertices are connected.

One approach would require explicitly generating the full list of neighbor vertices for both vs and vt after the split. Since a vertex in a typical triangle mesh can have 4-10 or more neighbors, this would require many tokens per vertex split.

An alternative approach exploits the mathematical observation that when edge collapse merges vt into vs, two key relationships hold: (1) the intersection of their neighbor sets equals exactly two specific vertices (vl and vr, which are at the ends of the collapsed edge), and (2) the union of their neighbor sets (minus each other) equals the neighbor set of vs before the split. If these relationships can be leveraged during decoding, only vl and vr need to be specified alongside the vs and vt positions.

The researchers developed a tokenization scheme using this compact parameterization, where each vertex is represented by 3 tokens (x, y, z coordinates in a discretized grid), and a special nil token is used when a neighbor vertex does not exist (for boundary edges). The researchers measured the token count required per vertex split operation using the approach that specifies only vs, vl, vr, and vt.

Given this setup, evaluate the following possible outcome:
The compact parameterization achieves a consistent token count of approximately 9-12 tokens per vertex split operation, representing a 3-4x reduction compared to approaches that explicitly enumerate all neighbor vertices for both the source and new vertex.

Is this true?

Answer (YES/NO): NO